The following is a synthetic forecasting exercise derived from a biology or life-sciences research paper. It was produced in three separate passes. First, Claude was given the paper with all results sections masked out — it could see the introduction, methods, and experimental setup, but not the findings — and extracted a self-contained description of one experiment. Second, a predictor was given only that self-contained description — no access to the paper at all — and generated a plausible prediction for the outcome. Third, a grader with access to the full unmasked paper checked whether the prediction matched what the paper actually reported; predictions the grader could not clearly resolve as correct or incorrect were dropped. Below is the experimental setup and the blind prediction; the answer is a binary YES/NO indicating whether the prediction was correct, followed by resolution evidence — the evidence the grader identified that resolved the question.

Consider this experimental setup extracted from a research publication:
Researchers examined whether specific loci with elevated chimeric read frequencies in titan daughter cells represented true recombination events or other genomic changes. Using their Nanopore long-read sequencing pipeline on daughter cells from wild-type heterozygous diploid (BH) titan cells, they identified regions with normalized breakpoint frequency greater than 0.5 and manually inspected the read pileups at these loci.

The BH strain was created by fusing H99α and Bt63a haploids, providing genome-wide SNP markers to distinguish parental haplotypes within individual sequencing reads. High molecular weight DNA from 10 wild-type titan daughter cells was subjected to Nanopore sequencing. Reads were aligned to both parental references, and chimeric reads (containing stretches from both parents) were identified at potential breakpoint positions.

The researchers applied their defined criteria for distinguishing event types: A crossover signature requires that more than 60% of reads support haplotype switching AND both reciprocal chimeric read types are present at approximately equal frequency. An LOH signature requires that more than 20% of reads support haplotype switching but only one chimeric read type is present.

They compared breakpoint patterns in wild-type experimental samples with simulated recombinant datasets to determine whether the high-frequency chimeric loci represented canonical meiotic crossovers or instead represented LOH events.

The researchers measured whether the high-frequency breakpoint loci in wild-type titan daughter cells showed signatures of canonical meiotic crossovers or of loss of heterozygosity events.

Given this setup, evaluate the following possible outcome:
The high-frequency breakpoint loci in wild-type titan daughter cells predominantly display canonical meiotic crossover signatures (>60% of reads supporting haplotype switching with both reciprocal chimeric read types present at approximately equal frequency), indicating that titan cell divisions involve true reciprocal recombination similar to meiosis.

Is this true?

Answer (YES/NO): NO